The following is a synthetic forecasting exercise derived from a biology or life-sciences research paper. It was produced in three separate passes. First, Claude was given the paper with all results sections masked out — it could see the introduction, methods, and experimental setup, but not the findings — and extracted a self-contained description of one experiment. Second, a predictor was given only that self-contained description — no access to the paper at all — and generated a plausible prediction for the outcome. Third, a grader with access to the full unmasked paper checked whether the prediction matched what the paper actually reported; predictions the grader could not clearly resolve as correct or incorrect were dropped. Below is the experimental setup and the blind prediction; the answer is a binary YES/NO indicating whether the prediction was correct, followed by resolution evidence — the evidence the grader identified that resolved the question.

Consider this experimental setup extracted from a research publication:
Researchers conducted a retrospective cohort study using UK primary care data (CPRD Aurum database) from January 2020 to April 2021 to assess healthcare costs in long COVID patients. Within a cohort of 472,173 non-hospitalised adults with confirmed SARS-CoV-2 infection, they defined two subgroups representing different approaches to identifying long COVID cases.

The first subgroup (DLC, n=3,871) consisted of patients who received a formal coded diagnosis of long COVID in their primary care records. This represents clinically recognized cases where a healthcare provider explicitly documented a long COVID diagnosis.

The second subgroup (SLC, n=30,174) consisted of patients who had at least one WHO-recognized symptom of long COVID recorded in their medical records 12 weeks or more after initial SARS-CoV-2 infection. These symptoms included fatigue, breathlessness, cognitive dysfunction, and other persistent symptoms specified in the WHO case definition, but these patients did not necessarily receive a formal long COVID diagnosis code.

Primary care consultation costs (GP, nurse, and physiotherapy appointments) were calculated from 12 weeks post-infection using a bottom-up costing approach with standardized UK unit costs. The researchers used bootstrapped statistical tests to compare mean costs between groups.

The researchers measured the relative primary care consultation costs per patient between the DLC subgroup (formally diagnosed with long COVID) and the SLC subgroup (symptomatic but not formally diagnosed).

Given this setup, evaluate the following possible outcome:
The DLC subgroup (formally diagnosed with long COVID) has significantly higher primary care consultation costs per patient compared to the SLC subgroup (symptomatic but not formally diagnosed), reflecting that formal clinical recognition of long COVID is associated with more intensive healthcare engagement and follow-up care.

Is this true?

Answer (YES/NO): NO